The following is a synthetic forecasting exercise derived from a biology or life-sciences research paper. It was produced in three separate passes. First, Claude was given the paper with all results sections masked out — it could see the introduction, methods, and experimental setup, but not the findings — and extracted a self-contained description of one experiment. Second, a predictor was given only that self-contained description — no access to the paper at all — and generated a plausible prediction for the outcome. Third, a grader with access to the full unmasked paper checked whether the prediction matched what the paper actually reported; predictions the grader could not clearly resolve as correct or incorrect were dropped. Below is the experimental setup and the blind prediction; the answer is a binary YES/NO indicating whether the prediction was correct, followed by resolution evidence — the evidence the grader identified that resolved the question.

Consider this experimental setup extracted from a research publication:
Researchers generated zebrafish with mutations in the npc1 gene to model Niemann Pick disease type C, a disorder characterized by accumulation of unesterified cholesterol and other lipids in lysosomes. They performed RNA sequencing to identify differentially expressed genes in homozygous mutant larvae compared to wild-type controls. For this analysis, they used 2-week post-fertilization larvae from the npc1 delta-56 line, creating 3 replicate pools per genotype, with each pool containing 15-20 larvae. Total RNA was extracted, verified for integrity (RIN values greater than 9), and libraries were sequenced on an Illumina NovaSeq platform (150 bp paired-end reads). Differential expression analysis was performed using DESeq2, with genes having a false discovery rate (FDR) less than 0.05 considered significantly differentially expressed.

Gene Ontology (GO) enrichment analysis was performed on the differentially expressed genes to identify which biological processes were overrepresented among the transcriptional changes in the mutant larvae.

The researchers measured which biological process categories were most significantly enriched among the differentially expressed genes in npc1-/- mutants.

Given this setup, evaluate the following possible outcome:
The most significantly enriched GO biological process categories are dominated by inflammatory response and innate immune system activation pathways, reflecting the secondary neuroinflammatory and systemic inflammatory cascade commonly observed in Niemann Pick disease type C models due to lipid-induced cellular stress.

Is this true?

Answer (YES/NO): NO